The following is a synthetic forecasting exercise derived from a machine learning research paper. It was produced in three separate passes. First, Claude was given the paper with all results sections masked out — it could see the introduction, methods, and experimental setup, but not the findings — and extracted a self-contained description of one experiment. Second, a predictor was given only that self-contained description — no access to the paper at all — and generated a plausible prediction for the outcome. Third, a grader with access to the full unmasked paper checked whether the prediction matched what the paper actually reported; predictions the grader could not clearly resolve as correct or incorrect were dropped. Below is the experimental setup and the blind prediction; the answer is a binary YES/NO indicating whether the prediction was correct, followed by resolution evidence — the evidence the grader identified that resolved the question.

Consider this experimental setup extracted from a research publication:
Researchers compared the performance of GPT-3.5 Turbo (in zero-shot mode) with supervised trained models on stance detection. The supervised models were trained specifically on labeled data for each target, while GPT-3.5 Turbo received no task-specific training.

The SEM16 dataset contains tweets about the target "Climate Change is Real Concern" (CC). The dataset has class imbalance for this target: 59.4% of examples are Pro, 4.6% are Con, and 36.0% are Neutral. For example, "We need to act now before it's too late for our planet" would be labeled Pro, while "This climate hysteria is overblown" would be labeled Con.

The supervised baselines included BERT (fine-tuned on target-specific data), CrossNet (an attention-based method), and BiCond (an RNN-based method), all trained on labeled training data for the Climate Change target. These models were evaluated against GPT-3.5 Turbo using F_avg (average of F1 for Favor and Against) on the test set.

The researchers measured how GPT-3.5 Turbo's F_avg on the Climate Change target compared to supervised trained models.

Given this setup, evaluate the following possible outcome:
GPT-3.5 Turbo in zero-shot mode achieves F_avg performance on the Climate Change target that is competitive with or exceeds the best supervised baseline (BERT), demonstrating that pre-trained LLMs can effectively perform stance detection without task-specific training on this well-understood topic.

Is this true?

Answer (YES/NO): NO